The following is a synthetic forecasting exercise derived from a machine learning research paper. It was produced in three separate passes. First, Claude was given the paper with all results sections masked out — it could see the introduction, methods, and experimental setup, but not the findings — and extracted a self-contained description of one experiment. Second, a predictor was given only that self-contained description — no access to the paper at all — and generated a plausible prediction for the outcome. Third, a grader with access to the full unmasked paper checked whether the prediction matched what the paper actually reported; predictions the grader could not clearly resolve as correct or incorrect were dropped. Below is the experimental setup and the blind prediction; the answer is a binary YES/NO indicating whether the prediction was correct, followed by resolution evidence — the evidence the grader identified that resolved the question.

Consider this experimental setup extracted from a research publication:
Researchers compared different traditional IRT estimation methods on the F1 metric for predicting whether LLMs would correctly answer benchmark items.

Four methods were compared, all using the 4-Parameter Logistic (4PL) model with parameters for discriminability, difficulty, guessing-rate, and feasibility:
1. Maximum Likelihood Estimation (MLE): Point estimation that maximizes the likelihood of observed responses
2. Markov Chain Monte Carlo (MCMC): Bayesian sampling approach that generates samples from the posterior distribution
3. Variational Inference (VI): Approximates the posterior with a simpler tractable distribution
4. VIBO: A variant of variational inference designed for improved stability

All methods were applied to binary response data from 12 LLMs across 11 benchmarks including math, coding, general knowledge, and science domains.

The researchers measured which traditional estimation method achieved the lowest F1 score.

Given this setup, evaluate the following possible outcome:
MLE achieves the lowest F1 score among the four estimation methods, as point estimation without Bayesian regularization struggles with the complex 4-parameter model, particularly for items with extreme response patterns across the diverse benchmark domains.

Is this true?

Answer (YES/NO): NO